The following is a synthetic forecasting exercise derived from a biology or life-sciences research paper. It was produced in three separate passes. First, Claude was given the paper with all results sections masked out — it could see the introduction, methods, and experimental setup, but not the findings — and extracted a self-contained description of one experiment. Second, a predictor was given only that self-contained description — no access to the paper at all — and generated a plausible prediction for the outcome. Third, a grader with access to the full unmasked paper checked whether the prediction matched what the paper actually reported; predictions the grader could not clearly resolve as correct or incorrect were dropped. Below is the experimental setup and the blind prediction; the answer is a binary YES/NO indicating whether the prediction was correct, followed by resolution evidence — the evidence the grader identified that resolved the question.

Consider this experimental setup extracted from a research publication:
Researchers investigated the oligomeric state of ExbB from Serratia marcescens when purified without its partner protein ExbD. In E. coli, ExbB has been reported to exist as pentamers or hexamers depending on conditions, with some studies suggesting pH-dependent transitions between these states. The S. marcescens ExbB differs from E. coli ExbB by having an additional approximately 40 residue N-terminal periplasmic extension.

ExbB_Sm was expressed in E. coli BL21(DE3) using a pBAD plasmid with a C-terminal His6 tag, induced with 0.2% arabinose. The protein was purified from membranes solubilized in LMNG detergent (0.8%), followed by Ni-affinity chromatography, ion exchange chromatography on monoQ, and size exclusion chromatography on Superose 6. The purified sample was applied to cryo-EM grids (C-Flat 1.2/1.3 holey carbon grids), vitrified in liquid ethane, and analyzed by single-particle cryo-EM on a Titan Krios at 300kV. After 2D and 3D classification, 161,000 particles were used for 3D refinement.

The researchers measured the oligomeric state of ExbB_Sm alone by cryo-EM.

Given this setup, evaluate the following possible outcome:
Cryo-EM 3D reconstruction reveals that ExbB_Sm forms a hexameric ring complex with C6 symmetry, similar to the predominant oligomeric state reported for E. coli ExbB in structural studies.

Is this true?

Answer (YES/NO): NO